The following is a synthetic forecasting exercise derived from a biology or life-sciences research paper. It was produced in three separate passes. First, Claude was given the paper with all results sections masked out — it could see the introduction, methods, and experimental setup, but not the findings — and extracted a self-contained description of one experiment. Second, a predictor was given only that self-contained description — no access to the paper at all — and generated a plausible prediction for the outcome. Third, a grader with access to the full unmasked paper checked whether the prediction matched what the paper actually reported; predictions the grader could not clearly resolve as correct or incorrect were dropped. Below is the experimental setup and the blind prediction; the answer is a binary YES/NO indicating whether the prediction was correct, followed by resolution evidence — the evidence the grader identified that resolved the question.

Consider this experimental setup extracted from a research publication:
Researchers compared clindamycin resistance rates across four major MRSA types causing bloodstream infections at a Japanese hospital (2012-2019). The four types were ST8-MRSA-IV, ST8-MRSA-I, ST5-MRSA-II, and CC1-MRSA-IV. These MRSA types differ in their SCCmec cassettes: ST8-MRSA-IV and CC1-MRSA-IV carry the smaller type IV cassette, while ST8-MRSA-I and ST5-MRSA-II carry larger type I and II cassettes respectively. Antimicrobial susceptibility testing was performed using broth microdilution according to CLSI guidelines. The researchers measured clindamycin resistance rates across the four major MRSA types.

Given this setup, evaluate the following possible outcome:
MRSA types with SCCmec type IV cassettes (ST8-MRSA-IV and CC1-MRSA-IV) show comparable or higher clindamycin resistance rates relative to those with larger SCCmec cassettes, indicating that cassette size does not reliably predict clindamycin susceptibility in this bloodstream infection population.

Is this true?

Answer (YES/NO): NO